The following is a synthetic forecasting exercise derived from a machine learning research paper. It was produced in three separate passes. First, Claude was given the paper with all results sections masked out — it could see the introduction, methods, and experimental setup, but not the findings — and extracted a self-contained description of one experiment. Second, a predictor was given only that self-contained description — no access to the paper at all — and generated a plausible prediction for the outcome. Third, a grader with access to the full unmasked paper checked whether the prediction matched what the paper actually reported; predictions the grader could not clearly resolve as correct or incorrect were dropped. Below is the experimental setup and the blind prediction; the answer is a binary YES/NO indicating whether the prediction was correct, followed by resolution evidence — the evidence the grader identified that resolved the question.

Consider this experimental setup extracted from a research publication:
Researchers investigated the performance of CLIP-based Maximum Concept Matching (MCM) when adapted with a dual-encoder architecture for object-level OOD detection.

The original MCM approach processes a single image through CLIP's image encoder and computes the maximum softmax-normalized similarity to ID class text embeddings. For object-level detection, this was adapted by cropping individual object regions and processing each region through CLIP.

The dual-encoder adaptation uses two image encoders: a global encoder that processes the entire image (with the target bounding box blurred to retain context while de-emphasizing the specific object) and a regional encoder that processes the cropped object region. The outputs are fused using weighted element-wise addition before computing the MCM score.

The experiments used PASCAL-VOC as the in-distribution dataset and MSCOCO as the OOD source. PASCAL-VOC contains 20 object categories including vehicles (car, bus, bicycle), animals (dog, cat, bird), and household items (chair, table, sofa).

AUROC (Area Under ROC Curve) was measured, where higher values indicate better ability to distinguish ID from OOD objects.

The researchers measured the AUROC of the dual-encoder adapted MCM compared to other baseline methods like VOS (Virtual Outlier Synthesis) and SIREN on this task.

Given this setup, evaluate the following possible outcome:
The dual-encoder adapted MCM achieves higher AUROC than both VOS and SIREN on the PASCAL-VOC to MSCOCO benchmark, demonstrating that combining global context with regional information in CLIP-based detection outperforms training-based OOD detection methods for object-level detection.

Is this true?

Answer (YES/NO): NO